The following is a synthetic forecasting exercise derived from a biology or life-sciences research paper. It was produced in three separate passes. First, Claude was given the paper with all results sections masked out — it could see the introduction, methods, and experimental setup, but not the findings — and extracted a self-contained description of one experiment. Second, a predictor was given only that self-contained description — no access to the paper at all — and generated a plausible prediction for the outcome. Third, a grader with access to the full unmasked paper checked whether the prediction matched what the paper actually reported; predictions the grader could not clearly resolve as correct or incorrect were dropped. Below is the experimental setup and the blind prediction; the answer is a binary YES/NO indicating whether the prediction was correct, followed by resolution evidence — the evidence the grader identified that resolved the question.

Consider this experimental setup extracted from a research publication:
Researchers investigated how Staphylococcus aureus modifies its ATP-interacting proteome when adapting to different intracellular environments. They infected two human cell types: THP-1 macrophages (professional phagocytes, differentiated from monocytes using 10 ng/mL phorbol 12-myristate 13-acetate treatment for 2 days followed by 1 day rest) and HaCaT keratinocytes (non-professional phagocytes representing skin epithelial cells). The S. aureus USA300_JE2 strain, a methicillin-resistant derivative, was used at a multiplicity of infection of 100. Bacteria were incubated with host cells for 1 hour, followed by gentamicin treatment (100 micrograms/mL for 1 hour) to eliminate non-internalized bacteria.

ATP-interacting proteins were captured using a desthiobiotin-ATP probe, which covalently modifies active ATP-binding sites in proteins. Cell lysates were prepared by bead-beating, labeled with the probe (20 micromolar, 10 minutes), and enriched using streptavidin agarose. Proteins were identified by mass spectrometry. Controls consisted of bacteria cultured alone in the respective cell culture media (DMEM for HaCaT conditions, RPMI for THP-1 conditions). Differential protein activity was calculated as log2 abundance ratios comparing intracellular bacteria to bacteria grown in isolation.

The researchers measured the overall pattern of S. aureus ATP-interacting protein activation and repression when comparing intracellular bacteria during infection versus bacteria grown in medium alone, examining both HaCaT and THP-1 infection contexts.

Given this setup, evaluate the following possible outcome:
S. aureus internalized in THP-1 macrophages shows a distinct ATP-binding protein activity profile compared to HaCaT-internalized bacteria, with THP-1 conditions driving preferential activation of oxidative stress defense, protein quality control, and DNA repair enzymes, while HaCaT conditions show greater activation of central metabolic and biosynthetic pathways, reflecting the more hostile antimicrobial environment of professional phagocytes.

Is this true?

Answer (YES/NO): NO